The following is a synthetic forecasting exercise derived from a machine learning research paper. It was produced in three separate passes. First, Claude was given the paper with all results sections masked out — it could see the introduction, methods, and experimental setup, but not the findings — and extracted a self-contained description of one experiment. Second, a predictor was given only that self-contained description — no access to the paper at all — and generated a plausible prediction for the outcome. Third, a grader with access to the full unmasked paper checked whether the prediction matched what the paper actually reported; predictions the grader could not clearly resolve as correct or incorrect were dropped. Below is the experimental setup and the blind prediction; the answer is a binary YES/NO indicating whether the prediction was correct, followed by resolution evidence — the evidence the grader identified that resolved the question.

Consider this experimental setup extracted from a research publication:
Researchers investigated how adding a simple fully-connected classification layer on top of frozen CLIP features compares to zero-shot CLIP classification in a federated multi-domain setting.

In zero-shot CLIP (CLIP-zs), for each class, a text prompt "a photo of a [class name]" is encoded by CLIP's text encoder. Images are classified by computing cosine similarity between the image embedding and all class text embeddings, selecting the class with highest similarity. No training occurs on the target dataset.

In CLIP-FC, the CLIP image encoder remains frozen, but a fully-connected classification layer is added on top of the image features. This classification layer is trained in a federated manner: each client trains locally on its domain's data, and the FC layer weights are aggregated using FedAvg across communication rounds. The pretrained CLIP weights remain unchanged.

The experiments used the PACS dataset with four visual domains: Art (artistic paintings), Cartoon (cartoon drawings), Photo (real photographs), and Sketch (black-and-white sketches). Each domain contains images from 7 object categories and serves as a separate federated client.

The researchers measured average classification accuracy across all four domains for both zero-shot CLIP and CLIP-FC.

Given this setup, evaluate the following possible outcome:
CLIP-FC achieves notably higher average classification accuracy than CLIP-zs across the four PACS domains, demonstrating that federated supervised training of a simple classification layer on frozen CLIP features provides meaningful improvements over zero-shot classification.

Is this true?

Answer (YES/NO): YES